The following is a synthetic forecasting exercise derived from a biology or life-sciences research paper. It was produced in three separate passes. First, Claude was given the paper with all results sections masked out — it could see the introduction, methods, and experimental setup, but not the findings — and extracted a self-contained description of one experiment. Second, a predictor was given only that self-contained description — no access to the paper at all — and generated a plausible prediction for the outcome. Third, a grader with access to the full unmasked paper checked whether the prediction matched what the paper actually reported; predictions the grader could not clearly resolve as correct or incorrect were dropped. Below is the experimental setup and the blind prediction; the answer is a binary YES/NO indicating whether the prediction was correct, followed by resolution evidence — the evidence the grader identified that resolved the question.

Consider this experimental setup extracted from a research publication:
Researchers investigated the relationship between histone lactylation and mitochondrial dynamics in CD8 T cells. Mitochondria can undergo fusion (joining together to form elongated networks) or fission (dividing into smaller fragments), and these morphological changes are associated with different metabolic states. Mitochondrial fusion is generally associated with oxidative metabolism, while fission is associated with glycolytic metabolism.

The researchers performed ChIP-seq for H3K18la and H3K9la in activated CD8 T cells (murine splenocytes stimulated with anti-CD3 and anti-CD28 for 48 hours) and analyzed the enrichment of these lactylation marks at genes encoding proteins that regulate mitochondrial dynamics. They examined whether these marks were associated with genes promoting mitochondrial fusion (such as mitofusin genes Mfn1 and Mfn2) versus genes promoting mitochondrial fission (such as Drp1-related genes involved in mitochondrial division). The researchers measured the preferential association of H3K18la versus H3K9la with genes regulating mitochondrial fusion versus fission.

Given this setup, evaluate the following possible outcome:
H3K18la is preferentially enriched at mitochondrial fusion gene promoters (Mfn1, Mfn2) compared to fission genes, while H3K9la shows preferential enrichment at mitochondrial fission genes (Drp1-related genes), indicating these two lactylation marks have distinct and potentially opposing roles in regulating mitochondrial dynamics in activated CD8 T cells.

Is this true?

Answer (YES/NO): NO